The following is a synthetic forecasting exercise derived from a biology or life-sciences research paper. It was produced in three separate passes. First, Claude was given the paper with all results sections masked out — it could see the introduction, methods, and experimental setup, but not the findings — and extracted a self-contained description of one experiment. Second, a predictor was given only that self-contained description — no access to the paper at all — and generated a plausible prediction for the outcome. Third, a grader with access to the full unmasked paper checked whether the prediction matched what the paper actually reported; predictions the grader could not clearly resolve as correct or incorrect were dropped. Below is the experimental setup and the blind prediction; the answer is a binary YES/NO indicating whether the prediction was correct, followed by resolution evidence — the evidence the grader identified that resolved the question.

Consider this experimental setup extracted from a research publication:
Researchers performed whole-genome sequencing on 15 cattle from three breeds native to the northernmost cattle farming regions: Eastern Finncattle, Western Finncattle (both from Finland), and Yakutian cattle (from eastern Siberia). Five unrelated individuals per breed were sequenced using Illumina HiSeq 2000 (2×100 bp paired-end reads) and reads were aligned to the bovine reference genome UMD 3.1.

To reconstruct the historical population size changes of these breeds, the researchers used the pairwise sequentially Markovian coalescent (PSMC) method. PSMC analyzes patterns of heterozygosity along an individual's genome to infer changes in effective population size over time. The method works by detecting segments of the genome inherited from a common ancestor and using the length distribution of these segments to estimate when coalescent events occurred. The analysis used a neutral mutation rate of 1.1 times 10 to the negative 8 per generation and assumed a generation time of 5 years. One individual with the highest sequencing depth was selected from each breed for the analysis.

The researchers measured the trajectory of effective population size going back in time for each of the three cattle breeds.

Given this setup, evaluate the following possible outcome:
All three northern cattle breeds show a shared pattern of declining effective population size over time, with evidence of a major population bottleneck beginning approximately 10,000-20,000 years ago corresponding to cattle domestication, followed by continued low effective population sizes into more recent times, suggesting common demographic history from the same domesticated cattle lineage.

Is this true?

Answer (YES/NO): NO